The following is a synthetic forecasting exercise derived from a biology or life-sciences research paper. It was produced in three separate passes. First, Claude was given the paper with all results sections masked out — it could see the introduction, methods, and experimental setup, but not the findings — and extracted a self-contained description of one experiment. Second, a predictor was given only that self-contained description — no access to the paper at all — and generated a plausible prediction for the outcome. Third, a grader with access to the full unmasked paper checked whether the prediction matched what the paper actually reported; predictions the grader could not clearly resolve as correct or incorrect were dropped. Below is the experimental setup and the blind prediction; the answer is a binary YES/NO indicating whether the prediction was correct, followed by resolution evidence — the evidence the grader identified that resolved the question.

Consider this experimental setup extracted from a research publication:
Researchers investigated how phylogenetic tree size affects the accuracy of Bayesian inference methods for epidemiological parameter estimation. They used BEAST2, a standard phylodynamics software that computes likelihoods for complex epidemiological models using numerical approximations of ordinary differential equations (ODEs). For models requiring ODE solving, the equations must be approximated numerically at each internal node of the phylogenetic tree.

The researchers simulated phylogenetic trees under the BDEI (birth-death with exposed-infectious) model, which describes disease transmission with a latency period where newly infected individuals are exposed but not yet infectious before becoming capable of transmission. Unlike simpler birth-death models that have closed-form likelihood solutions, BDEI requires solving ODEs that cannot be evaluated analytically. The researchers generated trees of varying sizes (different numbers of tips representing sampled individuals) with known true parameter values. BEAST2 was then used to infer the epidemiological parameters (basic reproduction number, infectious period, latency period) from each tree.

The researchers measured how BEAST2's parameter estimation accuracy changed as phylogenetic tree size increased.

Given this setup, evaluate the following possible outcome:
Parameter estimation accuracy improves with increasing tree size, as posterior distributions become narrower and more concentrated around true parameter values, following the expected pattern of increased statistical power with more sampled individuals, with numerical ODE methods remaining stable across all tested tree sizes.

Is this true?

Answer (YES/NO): NO